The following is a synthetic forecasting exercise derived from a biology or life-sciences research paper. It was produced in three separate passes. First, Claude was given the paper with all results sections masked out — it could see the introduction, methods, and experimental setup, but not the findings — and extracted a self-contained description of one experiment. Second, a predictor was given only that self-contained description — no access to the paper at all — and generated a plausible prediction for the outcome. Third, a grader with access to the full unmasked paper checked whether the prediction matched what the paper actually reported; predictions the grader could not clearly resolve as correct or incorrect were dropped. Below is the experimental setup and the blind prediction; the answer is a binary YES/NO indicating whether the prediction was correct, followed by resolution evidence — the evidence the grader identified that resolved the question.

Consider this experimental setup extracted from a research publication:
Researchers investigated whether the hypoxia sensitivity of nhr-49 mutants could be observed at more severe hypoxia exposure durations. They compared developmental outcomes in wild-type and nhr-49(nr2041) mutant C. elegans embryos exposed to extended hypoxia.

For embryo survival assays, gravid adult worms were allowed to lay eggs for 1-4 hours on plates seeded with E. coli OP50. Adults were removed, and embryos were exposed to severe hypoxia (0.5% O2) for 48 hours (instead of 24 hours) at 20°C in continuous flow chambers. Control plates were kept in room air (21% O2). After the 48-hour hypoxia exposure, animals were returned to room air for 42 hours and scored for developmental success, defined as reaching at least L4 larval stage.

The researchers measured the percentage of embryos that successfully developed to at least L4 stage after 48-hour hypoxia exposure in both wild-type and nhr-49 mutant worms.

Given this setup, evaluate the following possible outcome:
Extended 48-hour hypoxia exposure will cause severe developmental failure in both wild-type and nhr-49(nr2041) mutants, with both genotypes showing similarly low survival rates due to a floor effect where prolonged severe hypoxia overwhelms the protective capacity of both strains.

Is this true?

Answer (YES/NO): NO